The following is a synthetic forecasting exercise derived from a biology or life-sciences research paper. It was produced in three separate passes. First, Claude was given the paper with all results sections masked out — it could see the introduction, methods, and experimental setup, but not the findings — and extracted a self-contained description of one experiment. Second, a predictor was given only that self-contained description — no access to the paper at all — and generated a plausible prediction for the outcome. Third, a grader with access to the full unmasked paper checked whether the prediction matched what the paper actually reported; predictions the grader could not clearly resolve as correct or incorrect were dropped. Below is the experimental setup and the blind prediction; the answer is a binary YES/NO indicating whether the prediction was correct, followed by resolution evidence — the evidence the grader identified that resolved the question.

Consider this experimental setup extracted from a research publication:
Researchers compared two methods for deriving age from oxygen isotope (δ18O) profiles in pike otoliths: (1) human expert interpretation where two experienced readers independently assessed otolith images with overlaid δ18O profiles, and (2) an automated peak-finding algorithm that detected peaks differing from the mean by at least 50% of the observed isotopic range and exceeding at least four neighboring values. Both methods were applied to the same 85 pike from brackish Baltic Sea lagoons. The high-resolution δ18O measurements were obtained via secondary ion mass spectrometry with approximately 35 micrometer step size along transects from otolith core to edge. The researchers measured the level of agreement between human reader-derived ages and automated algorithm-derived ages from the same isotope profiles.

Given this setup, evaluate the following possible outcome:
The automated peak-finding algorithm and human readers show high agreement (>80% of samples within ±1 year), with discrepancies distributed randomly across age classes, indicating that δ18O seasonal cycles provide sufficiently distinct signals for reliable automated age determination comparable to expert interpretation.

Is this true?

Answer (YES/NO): NO